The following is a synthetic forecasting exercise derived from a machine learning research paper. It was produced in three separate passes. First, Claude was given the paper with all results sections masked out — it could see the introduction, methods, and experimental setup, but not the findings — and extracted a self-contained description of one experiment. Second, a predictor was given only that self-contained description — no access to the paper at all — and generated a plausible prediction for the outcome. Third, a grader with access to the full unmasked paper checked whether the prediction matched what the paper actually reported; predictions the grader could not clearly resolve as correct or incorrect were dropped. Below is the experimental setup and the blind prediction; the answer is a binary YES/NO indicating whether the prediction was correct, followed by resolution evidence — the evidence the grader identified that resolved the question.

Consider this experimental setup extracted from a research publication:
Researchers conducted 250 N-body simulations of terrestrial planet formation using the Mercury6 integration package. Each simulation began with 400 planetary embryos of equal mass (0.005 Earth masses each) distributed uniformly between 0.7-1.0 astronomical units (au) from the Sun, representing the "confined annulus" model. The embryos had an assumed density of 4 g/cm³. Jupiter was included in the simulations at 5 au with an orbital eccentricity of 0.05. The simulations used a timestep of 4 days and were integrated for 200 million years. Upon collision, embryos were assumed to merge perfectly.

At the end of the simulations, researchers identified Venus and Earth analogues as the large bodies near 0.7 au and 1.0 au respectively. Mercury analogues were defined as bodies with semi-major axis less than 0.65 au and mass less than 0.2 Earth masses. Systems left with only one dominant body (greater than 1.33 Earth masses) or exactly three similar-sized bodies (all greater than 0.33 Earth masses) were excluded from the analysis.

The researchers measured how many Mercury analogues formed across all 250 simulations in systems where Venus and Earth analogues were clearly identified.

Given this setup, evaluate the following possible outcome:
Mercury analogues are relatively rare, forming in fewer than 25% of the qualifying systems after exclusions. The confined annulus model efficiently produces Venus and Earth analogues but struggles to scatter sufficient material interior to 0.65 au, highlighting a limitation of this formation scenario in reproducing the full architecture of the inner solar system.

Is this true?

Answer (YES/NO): YES